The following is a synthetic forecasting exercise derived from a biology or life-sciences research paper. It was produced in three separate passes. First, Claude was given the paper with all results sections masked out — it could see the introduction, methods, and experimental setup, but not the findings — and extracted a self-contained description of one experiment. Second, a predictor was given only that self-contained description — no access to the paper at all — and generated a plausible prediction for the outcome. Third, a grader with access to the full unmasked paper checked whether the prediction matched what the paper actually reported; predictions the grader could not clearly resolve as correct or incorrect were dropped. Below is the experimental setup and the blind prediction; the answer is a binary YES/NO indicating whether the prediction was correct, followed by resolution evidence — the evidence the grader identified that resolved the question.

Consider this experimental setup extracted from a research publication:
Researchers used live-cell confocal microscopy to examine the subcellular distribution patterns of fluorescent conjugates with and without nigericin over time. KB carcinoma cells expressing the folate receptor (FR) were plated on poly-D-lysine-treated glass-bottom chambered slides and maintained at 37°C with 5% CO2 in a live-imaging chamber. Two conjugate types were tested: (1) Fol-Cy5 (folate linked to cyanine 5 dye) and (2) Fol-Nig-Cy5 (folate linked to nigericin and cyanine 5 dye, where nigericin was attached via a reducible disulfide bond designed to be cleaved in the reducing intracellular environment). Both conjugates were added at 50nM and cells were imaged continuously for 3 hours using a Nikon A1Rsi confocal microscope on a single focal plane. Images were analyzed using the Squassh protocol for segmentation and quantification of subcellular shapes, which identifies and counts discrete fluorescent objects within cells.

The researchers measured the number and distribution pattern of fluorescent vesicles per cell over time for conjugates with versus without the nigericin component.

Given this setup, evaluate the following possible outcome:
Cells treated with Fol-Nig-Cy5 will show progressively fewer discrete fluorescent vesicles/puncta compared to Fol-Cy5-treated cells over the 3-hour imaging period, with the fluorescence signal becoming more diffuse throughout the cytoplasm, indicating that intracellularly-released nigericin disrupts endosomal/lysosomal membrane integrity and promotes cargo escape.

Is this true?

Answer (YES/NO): NO